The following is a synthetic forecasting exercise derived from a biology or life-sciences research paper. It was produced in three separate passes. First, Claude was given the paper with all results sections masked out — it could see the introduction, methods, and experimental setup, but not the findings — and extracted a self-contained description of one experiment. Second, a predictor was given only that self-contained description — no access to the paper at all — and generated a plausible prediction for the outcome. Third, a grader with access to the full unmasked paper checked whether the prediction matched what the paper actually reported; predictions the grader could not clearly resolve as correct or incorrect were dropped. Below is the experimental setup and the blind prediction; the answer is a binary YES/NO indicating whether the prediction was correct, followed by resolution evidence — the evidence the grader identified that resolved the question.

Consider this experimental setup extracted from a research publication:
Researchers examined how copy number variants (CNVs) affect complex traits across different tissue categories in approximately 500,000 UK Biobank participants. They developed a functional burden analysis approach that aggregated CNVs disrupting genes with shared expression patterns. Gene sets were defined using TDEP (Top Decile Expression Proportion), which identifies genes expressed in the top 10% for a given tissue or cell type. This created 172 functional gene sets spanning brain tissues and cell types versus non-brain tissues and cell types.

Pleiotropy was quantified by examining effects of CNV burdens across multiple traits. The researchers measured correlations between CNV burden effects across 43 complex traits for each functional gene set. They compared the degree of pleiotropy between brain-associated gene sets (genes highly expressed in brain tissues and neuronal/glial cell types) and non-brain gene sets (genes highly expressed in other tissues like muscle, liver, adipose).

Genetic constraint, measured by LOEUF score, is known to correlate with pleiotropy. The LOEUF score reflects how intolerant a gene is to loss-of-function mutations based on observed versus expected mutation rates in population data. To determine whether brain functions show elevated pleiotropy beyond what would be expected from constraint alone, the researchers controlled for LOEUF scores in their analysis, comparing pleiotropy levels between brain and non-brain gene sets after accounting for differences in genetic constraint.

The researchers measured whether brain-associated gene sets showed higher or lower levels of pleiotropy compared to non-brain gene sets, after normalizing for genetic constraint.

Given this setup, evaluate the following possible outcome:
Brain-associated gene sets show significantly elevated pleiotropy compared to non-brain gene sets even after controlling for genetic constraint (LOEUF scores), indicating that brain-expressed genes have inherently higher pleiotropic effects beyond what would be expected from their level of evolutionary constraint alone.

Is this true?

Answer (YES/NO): YES